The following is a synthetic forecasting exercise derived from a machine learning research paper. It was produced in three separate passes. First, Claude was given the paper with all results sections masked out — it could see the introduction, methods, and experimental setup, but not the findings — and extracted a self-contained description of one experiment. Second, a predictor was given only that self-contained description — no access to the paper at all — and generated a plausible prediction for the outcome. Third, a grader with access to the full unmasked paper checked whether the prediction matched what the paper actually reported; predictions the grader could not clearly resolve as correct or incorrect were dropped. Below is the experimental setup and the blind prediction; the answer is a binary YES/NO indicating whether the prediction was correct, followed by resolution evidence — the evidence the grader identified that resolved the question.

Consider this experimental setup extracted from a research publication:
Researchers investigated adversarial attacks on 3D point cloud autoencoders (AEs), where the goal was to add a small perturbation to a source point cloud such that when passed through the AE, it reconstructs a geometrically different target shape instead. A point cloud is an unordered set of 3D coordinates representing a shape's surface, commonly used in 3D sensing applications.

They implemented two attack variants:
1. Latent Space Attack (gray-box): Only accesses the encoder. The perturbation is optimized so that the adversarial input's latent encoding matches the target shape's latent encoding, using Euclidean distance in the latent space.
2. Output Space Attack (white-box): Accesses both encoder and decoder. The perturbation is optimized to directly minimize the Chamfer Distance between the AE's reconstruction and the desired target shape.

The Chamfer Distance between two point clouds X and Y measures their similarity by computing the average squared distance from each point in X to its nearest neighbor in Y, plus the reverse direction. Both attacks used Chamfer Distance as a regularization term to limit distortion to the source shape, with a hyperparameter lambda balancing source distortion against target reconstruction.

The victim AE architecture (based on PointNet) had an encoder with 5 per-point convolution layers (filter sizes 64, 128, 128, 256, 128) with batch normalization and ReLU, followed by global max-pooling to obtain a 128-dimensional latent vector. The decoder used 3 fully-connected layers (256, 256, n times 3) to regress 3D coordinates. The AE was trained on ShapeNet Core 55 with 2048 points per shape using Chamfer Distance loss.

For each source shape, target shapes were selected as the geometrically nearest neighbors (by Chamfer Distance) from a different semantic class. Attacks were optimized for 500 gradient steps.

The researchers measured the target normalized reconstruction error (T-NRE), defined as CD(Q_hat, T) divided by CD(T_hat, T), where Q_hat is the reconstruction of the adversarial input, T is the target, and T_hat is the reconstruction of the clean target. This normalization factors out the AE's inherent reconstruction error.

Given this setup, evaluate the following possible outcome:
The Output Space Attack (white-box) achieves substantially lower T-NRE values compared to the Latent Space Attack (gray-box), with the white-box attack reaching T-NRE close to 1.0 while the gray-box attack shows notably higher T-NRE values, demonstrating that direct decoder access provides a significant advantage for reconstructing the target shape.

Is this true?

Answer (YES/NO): YES